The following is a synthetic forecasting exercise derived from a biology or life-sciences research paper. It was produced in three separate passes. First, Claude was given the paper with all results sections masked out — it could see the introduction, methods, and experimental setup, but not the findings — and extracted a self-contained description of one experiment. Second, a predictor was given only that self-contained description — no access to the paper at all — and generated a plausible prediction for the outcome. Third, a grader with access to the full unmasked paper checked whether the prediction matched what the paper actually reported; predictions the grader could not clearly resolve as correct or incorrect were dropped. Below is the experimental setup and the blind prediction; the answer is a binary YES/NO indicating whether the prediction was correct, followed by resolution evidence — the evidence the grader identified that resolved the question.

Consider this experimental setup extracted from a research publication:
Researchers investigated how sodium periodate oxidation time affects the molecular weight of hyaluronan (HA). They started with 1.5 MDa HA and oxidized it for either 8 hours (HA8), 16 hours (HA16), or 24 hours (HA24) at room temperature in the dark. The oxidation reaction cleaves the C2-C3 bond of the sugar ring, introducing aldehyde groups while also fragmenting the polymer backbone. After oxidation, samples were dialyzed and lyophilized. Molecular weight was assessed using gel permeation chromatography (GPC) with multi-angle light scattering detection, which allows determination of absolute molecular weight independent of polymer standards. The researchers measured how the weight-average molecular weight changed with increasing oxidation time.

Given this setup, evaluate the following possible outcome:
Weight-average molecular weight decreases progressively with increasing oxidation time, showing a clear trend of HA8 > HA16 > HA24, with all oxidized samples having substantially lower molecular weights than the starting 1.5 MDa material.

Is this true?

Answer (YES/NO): YES